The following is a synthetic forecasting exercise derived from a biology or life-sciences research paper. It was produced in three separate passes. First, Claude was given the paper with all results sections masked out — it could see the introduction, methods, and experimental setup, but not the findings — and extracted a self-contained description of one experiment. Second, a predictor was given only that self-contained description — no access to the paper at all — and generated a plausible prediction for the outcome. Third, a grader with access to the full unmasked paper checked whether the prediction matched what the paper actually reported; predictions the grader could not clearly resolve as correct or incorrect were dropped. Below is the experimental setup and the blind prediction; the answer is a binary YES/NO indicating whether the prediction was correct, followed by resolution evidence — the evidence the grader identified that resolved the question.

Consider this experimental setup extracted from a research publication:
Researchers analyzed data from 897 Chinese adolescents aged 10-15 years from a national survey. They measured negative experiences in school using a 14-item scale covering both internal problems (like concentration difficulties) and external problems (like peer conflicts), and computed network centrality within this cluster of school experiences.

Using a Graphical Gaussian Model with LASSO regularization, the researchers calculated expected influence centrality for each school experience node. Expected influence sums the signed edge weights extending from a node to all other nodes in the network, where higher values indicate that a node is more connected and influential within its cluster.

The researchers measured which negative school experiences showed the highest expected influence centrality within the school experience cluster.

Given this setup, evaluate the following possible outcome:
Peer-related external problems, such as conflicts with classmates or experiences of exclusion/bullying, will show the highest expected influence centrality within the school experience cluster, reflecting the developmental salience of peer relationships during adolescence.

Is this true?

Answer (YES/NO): NO